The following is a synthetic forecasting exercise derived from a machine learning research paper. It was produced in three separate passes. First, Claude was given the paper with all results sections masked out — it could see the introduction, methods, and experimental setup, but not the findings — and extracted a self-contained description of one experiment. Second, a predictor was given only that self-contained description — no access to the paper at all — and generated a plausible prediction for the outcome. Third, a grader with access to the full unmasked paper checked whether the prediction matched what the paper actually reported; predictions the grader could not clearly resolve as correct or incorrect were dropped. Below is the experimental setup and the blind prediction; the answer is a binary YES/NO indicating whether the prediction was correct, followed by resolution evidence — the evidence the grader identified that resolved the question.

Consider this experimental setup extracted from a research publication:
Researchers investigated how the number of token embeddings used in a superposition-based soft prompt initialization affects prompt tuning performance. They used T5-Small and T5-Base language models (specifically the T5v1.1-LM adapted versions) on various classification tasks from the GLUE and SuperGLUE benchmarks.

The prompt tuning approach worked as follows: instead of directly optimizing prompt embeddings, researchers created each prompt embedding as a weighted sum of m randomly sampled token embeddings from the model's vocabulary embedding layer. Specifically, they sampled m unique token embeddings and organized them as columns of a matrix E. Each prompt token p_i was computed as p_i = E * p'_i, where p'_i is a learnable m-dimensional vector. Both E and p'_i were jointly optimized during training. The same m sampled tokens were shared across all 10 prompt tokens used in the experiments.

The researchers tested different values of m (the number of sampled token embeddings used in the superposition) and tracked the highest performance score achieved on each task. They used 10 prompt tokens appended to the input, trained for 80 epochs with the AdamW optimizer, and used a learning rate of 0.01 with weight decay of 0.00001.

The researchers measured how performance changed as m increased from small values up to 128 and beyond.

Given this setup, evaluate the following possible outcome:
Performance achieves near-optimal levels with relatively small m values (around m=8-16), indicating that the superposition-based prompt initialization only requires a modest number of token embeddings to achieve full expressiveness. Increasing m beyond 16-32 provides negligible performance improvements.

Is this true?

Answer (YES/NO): NO